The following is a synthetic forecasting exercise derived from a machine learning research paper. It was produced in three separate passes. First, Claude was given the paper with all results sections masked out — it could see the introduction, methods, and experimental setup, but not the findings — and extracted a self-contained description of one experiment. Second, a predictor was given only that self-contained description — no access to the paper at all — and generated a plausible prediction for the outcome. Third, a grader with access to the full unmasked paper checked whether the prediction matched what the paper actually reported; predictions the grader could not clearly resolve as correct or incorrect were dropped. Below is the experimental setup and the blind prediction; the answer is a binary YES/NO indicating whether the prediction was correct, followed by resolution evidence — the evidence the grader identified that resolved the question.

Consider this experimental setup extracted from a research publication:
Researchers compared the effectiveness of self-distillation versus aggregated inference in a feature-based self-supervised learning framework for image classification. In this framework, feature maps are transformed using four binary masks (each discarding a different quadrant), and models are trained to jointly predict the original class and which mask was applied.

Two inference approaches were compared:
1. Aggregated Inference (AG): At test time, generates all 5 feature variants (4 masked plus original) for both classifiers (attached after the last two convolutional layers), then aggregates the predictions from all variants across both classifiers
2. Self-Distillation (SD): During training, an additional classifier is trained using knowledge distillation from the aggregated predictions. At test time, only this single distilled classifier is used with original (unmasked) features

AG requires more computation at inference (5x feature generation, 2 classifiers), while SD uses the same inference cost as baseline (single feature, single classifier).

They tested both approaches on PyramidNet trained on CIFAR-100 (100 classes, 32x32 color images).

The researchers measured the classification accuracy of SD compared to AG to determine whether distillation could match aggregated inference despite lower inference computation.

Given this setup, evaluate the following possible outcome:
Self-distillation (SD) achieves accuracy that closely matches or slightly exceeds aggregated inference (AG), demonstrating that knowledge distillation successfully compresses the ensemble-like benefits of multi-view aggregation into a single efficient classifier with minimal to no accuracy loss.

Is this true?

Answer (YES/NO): YES